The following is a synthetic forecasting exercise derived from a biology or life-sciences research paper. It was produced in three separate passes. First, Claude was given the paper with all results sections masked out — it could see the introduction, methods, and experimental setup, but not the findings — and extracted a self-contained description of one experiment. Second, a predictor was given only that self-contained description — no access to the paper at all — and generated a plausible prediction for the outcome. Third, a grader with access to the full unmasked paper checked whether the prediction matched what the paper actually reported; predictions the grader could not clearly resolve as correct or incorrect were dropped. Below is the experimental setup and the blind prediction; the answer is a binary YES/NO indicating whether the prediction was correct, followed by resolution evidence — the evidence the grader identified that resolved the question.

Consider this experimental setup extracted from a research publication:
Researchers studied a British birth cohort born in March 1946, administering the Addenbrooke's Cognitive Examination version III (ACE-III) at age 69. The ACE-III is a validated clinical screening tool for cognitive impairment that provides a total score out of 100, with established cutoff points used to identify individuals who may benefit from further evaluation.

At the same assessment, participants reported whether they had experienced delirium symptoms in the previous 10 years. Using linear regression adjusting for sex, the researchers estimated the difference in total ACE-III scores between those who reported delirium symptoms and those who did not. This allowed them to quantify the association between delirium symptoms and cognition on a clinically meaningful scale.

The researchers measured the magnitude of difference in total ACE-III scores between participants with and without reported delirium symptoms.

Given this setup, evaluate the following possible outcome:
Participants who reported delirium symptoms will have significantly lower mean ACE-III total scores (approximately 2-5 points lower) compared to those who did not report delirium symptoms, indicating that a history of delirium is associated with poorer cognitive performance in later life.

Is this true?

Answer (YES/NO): YES